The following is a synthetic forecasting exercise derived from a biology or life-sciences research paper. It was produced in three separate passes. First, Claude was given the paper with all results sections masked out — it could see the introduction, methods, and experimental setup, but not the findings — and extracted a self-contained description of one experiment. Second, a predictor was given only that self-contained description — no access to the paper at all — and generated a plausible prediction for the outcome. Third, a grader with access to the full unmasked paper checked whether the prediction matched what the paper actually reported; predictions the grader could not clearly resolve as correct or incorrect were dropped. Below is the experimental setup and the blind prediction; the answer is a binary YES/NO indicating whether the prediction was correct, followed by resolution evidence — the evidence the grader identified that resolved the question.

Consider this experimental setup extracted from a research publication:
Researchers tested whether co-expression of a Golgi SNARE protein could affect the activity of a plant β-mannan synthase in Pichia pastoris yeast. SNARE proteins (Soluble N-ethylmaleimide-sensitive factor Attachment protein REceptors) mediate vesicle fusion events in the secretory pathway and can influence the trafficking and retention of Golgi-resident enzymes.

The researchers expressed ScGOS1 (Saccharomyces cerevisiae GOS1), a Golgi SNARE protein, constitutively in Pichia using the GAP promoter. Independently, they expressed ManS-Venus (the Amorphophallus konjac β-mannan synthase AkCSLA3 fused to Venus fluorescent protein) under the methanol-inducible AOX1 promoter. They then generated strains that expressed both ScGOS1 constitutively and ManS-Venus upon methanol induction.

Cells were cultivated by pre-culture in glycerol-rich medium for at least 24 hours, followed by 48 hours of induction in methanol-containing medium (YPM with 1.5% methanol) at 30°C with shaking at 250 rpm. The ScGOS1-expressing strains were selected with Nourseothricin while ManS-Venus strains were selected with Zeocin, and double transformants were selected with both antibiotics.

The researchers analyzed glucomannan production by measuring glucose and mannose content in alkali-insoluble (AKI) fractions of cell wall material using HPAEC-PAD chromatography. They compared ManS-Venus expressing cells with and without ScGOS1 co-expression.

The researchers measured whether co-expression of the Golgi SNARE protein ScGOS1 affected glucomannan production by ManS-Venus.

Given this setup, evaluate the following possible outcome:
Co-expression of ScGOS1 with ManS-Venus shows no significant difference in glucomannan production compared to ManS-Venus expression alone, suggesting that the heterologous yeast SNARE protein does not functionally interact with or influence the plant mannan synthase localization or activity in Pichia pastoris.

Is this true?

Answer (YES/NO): YES